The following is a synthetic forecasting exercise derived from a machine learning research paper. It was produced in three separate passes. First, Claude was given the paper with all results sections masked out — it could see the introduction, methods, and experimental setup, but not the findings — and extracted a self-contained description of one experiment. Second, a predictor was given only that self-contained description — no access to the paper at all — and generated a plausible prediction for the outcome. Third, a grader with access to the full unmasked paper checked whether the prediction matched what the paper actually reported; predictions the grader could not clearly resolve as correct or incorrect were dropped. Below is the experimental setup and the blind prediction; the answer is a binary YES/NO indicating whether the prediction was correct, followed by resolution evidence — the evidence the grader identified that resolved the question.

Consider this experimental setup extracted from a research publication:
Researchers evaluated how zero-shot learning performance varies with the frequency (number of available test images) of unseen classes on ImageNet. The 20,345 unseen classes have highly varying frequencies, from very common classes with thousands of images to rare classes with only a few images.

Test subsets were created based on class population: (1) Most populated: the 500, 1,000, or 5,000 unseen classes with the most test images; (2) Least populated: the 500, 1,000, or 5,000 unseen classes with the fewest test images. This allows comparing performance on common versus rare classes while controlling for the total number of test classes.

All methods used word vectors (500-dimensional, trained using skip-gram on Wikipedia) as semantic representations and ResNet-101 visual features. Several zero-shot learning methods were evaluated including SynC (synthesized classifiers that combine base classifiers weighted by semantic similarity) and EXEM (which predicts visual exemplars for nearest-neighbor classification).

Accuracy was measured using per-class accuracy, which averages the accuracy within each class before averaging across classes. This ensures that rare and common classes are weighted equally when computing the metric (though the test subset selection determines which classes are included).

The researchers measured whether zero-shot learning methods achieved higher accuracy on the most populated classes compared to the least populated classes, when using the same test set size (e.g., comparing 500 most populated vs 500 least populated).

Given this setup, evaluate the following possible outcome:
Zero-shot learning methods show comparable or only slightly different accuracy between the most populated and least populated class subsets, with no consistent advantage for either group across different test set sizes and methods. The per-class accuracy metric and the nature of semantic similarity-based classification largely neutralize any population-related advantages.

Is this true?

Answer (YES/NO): NO